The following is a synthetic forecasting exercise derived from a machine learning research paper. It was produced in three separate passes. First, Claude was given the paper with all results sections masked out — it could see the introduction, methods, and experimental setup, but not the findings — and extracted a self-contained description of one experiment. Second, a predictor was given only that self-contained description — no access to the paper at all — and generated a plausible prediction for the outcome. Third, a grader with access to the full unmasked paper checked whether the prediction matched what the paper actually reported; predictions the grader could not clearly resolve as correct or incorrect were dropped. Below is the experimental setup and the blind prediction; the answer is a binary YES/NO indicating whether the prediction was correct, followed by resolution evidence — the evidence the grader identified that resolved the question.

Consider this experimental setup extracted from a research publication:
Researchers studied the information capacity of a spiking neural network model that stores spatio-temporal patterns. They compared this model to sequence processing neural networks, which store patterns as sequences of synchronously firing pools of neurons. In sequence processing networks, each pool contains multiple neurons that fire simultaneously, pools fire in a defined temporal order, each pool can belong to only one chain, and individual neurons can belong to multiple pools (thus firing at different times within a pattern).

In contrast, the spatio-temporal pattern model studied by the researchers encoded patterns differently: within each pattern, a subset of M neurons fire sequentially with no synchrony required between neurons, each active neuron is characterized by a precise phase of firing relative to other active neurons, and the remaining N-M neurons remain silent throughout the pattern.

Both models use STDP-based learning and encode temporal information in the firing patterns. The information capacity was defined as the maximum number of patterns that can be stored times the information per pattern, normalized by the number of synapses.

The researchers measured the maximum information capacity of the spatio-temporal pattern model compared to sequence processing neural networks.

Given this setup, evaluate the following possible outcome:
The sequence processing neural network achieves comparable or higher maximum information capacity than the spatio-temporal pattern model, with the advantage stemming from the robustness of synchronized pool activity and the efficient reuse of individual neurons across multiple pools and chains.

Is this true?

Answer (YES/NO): NO